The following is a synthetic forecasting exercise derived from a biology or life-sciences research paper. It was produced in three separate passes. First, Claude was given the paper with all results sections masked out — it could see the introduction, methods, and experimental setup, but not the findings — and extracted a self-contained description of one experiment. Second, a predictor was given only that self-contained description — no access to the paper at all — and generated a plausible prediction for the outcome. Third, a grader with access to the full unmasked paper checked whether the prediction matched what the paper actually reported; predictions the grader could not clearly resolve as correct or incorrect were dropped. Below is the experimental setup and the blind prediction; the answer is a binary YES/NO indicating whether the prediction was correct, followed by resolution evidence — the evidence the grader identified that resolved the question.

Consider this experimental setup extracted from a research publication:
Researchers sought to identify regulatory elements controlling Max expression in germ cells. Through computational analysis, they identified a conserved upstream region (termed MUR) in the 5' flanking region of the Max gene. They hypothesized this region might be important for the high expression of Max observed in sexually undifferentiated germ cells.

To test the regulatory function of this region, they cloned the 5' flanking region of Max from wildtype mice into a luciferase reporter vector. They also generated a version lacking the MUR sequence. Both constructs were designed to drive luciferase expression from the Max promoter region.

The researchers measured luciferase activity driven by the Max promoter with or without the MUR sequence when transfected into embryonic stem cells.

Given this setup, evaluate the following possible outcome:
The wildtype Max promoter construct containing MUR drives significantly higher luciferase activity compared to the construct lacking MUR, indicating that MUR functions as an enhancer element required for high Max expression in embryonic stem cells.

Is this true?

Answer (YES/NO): YES